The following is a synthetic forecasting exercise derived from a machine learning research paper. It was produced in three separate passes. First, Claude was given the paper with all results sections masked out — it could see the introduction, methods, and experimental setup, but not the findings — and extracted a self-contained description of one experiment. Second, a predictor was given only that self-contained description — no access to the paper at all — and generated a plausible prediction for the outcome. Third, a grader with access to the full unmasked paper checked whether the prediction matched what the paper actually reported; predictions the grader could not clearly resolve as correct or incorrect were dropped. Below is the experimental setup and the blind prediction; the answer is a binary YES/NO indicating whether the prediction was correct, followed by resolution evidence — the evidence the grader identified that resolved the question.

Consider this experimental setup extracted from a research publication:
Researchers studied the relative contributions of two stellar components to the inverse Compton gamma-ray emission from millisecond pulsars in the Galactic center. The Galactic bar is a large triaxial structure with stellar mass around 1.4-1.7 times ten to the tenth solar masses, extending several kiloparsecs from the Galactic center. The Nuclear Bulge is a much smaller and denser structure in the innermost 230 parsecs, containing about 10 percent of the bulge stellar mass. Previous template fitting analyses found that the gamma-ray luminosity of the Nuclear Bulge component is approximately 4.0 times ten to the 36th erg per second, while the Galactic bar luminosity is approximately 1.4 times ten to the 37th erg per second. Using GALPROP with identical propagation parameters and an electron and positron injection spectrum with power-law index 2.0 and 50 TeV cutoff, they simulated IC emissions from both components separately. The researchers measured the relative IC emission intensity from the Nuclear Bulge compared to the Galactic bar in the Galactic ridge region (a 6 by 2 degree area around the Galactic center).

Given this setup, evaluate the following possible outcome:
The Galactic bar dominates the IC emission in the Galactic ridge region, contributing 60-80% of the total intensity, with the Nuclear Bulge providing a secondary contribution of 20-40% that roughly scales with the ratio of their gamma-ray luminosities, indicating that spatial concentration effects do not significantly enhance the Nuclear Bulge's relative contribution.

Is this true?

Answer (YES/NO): NO